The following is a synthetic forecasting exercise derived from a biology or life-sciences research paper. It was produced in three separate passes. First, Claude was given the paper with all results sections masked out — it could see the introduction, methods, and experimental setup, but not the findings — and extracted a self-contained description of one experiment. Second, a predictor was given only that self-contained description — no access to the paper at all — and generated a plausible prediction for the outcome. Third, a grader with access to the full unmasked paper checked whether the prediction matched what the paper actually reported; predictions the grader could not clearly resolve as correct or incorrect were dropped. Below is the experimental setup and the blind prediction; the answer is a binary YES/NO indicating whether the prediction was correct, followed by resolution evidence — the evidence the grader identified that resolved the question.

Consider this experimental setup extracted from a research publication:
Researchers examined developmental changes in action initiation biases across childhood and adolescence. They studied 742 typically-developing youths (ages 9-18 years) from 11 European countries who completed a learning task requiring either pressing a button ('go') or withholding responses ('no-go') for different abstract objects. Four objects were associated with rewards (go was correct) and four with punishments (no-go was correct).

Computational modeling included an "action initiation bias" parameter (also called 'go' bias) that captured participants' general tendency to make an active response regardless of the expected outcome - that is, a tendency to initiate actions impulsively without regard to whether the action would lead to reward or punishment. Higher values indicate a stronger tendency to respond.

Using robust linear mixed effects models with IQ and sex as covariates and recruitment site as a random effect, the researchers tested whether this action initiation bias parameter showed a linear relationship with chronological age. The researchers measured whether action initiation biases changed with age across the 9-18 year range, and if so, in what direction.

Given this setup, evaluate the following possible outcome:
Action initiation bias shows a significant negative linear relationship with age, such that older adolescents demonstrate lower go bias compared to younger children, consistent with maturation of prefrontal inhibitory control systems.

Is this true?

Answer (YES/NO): YES